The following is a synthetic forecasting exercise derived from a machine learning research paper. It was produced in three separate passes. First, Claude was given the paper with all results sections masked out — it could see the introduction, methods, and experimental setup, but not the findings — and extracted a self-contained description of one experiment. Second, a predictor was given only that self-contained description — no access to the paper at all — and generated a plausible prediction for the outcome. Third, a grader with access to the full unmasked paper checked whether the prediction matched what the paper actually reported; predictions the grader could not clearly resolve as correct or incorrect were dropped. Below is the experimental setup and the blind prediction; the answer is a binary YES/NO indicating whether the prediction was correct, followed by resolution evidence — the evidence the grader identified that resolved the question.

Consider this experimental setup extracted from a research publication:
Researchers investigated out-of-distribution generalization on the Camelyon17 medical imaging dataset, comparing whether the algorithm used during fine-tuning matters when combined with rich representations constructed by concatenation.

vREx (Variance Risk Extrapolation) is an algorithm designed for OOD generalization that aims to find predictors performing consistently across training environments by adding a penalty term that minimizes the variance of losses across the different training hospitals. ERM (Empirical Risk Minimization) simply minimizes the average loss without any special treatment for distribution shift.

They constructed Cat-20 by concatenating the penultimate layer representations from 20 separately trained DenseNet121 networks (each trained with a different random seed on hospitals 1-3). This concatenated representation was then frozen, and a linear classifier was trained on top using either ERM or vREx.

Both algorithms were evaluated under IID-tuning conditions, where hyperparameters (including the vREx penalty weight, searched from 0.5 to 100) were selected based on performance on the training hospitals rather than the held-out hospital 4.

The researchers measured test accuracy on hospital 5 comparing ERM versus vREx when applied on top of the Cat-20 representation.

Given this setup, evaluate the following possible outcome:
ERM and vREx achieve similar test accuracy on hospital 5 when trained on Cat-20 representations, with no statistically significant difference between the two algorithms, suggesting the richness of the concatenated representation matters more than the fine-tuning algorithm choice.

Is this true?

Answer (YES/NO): YES